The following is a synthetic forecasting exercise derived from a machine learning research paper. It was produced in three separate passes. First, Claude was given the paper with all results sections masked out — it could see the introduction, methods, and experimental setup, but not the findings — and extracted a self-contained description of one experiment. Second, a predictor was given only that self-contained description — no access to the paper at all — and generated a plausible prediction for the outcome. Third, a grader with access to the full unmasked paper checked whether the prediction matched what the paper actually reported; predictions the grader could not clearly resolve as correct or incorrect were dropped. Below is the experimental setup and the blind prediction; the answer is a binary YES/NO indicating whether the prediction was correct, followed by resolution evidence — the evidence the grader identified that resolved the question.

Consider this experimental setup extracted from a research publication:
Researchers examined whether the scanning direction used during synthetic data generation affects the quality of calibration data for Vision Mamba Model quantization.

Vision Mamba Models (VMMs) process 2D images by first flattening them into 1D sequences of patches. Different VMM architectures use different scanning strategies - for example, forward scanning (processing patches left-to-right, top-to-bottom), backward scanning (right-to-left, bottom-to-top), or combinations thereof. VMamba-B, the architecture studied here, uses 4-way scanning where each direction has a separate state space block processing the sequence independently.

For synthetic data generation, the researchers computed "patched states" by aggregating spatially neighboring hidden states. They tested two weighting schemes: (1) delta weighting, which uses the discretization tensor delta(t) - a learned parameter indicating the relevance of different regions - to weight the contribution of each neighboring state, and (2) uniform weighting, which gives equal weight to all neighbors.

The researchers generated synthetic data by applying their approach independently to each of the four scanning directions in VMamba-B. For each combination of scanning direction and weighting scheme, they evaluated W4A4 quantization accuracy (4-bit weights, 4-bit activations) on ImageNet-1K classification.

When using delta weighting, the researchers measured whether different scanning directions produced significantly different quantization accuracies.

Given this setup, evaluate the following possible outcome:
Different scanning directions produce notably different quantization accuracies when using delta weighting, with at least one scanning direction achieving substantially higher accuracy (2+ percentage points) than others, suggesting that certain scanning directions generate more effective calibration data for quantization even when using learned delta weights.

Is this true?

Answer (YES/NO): NO